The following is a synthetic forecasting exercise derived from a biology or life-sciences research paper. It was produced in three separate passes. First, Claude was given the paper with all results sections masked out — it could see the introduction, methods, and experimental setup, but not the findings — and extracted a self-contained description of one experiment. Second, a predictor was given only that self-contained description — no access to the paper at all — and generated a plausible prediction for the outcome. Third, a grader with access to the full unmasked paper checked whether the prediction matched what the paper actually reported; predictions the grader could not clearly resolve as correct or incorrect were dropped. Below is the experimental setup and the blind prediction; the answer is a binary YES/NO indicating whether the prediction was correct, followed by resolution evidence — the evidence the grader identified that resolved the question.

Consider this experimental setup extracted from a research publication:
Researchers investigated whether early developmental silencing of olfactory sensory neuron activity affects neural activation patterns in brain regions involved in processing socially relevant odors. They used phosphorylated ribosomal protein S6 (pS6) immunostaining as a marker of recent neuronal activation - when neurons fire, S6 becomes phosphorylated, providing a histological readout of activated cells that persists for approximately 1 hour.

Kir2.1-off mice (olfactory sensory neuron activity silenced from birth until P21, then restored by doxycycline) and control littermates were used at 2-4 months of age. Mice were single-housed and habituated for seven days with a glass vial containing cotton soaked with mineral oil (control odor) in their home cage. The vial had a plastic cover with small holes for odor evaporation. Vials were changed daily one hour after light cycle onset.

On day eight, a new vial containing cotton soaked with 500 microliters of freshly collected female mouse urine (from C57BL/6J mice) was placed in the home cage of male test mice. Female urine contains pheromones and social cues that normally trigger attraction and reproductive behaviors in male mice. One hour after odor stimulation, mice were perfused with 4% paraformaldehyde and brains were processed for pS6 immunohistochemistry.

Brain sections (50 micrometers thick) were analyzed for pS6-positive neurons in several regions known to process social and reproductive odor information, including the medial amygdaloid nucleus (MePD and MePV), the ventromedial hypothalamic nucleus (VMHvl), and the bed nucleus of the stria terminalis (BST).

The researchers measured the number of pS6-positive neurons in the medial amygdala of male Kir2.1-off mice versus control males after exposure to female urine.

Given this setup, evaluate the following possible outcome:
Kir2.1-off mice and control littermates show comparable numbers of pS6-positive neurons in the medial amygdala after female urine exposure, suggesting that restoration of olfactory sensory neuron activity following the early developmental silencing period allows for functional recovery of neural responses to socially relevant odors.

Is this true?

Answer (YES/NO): NO